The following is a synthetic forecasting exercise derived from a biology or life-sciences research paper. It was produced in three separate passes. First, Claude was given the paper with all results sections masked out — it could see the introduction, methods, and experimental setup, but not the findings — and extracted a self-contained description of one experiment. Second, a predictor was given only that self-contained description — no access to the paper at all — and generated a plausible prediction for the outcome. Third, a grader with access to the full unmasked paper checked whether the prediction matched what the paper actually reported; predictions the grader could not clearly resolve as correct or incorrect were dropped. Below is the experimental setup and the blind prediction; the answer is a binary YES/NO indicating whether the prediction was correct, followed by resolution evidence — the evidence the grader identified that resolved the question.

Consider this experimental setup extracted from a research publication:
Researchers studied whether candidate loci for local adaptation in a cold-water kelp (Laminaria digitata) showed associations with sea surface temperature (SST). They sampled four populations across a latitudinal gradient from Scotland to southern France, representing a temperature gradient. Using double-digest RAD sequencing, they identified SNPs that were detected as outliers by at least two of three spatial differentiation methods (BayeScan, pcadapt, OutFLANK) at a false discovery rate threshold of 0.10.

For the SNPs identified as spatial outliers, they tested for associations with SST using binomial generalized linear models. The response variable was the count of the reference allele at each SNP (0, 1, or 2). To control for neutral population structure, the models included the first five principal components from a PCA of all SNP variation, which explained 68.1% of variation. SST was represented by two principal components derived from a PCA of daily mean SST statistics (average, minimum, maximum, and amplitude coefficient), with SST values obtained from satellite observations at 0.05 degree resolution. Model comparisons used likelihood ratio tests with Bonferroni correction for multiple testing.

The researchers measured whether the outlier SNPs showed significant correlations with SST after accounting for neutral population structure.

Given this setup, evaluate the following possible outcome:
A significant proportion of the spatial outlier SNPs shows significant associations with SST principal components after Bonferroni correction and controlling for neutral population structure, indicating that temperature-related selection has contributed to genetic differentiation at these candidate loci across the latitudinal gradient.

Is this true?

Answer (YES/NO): YES